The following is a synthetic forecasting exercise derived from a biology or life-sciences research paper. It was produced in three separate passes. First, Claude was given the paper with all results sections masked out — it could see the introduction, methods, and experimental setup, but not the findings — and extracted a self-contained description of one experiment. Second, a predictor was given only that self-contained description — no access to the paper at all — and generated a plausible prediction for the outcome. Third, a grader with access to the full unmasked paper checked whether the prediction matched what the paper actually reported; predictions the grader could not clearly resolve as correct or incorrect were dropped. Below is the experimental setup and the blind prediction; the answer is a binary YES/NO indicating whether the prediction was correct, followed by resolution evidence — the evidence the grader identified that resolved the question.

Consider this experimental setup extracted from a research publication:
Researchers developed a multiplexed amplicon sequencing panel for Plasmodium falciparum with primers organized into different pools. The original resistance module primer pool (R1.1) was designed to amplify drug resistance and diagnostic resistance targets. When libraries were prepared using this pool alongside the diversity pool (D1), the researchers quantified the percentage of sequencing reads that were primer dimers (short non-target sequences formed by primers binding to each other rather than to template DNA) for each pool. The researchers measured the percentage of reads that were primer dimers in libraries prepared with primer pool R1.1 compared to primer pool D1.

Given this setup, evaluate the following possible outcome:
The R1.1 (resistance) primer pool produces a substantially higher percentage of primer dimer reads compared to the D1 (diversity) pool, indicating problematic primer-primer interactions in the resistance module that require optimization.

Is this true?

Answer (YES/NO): YES